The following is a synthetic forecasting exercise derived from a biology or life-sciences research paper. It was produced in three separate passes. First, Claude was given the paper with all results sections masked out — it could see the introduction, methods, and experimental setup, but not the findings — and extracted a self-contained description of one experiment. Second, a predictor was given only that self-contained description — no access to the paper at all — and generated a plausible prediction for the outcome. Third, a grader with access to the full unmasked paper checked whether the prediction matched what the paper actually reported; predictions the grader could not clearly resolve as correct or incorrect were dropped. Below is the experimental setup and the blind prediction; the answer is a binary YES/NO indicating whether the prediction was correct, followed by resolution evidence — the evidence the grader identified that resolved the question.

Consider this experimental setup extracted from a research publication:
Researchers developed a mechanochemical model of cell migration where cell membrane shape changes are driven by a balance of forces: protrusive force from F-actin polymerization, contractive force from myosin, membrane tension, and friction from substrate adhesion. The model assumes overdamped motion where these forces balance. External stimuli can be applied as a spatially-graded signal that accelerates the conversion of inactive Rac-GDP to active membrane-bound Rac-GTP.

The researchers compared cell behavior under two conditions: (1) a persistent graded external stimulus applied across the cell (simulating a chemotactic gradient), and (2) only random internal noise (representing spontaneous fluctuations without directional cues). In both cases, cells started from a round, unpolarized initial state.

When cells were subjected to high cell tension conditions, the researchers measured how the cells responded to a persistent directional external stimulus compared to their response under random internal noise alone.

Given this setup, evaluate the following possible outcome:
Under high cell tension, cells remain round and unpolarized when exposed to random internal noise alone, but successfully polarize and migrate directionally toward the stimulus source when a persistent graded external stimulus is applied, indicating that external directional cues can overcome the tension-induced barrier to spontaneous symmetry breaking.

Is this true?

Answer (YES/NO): YES